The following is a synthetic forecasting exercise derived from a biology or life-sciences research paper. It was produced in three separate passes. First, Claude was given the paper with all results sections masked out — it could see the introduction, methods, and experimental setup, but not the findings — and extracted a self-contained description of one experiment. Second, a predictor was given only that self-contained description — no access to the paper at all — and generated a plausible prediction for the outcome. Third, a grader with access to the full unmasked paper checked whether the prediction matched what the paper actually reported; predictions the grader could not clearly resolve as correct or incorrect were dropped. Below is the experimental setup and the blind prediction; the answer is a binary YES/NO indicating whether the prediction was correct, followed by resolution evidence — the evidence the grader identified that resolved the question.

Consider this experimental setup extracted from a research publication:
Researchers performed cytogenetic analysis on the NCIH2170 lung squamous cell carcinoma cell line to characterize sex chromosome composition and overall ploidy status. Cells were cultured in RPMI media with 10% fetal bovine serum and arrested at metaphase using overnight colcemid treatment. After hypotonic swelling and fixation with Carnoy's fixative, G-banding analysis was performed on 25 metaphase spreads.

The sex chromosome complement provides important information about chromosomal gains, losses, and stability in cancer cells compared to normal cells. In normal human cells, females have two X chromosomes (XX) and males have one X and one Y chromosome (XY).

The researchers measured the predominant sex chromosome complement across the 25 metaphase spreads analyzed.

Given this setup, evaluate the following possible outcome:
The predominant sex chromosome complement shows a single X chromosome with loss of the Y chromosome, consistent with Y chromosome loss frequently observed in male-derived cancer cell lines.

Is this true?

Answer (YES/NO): NO